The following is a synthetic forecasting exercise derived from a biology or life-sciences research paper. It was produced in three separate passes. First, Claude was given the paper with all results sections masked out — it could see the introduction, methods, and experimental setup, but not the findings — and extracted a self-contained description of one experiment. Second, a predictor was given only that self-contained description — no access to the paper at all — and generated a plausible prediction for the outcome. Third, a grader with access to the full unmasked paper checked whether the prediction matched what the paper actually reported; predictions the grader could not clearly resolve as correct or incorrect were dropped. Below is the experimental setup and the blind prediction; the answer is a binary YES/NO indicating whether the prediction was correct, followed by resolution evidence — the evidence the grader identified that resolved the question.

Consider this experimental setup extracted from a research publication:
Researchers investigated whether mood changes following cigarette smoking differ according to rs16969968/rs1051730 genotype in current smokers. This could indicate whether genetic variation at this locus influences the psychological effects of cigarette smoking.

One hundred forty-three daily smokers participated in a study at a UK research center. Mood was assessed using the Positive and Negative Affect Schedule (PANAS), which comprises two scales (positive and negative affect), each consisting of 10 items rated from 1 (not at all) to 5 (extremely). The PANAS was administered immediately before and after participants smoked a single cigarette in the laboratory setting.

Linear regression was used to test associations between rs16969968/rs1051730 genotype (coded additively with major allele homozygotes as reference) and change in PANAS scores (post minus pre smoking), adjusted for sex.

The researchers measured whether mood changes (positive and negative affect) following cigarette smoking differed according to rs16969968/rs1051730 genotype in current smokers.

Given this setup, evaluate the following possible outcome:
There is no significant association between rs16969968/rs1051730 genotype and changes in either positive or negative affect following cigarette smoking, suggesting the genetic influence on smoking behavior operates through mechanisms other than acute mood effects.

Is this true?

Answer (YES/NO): YES